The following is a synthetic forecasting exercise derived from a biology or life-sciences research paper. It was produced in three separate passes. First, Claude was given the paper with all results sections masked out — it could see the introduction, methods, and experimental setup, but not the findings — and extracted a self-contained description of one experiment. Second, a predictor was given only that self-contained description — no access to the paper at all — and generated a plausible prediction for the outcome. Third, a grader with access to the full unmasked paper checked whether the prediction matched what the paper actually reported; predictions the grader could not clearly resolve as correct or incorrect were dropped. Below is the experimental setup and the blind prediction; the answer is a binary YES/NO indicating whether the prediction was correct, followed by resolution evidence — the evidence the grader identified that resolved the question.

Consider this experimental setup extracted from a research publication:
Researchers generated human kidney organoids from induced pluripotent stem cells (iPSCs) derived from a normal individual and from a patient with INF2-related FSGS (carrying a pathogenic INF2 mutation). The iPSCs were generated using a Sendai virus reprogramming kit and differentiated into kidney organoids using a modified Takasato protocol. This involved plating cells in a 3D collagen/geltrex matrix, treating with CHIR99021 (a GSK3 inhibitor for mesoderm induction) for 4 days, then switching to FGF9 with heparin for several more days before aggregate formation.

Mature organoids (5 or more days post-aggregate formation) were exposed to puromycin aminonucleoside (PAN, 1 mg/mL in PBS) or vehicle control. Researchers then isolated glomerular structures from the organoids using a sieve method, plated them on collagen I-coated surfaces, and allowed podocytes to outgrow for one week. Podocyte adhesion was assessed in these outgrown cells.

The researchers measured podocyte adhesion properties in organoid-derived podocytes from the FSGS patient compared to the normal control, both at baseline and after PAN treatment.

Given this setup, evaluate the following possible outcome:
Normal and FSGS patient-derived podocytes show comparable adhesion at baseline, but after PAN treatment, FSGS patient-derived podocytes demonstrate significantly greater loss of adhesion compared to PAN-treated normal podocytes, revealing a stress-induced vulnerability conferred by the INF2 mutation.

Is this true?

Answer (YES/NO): NO